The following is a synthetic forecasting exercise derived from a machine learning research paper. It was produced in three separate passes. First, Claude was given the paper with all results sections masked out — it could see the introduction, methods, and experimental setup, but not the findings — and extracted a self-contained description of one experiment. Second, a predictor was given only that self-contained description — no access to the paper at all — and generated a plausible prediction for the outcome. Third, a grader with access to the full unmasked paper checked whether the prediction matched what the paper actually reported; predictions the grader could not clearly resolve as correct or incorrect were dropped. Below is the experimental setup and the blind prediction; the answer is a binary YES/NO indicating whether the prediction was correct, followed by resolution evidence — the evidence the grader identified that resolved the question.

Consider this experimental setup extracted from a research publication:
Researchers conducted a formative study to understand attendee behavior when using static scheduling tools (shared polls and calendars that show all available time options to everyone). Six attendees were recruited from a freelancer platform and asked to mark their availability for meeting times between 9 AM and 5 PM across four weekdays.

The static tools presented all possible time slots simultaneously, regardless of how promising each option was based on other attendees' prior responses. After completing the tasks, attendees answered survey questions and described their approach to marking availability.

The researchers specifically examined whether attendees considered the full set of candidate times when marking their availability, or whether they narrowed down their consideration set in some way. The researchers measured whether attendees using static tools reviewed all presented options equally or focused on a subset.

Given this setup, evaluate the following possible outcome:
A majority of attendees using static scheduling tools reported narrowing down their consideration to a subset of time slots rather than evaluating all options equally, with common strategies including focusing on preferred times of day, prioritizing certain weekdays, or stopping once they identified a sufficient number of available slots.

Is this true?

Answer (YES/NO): NO